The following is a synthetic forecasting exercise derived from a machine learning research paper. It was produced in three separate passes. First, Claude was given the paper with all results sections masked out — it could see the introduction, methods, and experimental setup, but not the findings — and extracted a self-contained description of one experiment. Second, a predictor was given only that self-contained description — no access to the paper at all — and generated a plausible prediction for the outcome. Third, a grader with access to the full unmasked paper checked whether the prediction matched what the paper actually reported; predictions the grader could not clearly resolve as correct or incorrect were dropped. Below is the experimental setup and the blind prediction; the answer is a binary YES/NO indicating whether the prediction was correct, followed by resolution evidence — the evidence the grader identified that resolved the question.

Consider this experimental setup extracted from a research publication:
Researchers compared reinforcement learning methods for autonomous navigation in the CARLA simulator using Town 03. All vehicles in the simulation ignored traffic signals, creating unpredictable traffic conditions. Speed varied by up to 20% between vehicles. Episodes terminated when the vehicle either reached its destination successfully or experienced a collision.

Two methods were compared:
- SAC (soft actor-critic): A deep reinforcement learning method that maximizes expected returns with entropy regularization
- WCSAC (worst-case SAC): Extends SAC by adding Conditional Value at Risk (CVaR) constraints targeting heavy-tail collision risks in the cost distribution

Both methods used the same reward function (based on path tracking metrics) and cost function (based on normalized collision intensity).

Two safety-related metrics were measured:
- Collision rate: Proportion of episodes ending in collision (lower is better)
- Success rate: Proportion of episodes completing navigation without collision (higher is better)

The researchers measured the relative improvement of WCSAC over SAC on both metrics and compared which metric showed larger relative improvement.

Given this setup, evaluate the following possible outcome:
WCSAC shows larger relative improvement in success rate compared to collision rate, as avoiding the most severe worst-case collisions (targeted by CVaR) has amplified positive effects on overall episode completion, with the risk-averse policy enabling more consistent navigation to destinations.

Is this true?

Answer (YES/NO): NO